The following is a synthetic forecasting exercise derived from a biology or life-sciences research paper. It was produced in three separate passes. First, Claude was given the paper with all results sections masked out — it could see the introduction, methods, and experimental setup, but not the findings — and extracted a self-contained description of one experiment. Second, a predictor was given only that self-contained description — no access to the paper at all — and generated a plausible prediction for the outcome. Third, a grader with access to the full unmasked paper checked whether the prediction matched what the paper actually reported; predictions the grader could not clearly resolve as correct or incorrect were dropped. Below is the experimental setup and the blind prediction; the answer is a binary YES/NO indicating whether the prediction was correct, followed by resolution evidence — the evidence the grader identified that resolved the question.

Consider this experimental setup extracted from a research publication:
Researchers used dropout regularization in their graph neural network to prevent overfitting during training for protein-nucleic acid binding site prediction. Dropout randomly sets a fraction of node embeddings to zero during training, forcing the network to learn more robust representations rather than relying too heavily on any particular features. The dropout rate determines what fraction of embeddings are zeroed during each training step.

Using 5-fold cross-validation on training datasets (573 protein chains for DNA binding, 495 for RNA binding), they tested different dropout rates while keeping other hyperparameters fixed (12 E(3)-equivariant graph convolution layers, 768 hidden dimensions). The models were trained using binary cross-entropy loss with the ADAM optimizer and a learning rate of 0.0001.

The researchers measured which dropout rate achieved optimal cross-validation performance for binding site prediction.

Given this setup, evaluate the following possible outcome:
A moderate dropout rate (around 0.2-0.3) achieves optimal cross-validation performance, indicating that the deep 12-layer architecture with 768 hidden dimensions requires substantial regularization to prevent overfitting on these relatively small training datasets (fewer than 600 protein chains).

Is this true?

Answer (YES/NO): NO